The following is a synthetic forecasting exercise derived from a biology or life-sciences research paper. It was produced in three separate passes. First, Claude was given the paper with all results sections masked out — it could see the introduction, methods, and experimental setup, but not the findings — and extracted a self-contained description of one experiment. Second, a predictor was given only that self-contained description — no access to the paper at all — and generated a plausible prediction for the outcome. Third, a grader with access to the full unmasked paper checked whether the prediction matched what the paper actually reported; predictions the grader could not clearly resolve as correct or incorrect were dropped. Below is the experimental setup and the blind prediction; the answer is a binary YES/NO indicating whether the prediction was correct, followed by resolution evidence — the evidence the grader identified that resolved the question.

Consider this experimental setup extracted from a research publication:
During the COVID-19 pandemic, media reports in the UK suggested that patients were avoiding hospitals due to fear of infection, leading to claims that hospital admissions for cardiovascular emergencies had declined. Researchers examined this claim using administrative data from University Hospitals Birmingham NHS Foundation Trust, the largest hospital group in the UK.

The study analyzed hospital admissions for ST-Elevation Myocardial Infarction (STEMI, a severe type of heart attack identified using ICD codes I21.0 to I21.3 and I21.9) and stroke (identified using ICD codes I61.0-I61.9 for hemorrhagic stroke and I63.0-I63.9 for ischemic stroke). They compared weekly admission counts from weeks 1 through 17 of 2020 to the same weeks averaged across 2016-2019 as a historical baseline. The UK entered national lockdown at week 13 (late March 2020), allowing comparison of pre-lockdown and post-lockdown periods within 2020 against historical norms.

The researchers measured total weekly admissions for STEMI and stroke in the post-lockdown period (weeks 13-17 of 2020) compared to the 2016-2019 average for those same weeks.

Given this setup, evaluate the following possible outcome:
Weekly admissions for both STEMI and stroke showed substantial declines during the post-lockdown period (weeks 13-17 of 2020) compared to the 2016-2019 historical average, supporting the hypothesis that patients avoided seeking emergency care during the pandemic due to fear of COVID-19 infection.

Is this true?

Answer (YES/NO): NO